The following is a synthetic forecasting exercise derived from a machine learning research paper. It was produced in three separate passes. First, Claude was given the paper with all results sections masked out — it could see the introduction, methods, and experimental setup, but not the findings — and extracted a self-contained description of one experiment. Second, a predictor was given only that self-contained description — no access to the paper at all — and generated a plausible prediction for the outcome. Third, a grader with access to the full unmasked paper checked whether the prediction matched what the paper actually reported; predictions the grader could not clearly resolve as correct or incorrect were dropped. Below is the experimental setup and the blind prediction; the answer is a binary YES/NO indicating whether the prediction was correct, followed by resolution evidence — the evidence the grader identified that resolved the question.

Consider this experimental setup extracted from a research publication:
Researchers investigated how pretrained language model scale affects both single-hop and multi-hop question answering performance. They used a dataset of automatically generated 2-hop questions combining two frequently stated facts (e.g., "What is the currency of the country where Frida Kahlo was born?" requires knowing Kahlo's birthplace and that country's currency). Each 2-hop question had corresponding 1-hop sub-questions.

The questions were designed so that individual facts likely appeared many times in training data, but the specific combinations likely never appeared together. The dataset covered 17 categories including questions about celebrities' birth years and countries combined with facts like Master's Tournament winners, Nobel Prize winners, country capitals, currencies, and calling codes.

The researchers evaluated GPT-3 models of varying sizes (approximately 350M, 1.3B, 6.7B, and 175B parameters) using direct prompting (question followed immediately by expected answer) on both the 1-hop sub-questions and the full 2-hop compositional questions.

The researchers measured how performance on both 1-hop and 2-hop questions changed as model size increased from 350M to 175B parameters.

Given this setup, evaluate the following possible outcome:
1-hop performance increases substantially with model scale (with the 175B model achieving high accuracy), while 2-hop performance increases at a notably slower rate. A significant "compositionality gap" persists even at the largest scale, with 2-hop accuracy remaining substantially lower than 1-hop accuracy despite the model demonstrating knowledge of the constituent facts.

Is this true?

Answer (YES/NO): YES